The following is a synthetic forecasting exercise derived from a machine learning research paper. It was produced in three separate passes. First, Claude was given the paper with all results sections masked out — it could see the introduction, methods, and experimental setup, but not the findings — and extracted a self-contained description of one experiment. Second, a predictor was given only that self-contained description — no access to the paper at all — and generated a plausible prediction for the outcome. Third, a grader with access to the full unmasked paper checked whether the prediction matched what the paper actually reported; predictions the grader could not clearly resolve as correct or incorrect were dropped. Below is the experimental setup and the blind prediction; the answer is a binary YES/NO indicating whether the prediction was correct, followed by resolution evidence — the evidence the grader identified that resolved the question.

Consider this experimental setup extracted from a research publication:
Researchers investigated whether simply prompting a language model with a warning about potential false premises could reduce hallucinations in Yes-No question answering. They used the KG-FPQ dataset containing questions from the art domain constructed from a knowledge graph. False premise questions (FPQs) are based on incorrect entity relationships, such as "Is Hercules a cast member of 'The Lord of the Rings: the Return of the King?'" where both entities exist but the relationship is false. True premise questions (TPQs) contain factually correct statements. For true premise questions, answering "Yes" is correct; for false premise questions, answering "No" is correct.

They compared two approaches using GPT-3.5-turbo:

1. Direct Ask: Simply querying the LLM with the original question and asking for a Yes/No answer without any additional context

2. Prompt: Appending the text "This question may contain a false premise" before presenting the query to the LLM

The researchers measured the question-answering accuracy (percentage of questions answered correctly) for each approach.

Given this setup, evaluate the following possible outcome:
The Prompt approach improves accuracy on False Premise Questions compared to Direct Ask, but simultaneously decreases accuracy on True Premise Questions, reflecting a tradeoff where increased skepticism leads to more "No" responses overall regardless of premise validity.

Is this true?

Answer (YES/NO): YES